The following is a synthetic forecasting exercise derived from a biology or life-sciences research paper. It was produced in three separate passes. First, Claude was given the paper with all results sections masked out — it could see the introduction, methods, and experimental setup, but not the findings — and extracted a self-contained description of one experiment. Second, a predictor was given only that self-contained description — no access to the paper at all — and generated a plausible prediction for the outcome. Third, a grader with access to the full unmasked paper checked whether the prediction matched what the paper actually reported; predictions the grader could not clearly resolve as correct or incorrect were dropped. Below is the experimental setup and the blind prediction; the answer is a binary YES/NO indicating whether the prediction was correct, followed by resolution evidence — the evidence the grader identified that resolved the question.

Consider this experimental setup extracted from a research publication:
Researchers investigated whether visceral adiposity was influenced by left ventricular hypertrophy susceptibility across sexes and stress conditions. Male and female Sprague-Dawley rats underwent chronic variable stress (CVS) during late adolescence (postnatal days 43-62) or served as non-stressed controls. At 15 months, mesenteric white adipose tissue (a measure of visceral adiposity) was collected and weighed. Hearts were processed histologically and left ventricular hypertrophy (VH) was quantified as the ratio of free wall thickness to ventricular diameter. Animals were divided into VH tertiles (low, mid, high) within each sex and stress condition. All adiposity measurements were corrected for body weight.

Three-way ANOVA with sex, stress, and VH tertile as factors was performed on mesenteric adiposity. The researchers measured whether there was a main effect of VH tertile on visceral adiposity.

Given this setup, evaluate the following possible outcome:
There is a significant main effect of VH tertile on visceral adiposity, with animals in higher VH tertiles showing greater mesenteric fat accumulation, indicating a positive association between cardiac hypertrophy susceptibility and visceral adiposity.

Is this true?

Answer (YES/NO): YES